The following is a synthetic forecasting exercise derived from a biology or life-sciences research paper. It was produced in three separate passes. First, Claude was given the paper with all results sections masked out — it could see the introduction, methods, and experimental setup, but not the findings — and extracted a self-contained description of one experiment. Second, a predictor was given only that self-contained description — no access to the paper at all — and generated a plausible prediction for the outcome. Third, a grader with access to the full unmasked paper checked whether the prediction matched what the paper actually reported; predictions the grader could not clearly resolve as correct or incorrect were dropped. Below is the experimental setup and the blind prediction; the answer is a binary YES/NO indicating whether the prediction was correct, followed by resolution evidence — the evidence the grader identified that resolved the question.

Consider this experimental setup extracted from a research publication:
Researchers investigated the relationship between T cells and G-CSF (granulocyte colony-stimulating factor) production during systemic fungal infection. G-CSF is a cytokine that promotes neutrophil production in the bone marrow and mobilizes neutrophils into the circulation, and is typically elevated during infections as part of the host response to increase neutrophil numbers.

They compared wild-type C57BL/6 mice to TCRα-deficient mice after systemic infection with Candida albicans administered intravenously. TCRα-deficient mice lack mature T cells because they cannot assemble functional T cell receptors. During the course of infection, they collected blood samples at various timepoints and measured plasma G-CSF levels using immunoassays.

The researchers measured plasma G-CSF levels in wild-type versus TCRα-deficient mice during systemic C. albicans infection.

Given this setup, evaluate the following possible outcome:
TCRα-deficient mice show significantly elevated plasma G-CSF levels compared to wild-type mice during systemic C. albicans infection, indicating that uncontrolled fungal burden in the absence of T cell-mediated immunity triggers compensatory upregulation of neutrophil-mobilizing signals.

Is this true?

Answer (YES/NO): NO